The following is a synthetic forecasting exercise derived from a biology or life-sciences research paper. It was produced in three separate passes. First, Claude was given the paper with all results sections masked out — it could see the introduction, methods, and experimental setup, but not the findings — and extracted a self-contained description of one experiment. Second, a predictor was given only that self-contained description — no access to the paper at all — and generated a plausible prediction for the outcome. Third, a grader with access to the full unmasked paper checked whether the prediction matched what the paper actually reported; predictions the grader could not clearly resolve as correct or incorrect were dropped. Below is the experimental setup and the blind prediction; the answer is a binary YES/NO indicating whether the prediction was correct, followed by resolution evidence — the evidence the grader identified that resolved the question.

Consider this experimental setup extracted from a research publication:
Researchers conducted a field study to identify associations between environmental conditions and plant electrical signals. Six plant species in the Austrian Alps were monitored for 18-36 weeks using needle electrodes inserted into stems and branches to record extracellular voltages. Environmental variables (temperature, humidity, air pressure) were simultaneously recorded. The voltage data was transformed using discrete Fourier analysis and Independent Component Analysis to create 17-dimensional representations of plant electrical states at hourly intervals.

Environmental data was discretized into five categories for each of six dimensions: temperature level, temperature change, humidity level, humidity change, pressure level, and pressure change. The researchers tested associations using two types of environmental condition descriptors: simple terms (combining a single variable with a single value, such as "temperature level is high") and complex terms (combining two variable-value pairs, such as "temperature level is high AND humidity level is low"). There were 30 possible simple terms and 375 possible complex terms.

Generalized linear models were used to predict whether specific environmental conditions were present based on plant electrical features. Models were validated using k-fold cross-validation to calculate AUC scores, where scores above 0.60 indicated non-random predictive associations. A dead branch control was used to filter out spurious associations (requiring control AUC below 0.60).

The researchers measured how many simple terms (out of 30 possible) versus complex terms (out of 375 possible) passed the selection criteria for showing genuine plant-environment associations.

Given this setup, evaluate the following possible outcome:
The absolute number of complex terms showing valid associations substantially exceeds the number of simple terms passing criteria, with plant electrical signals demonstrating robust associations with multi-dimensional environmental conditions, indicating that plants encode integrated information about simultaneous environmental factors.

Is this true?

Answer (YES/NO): YES